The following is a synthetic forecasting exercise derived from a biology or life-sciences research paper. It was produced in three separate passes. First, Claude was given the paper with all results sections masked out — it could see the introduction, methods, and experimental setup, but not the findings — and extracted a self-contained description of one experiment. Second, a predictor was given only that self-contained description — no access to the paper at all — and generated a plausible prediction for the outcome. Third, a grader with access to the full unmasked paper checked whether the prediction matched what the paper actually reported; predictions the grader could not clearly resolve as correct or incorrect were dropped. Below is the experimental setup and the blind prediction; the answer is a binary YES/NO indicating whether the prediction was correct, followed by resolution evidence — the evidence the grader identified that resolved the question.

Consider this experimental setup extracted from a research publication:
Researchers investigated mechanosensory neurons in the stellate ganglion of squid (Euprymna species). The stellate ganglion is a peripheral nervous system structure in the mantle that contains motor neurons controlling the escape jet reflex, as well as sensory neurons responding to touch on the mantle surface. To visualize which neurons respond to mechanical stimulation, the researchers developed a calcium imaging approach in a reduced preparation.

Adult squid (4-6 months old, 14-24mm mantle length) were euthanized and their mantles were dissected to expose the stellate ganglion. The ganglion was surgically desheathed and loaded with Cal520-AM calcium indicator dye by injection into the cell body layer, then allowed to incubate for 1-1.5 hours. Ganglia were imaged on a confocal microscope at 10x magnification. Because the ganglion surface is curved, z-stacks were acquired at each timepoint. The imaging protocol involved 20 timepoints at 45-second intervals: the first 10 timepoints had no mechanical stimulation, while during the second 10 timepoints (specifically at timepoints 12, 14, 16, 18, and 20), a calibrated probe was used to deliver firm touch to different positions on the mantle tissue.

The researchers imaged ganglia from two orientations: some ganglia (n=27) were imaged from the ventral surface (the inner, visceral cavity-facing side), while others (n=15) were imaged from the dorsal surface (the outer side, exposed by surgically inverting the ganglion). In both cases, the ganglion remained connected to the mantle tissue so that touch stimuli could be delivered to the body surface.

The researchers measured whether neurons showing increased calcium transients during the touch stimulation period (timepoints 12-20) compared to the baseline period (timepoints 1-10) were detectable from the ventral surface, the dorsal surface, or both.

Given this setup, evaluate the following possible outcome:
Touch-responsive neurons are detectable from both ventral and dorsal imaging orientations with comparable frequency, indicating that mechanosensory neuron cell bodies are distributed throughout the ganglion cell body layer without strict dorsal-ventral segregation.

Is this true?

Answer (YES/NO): NO